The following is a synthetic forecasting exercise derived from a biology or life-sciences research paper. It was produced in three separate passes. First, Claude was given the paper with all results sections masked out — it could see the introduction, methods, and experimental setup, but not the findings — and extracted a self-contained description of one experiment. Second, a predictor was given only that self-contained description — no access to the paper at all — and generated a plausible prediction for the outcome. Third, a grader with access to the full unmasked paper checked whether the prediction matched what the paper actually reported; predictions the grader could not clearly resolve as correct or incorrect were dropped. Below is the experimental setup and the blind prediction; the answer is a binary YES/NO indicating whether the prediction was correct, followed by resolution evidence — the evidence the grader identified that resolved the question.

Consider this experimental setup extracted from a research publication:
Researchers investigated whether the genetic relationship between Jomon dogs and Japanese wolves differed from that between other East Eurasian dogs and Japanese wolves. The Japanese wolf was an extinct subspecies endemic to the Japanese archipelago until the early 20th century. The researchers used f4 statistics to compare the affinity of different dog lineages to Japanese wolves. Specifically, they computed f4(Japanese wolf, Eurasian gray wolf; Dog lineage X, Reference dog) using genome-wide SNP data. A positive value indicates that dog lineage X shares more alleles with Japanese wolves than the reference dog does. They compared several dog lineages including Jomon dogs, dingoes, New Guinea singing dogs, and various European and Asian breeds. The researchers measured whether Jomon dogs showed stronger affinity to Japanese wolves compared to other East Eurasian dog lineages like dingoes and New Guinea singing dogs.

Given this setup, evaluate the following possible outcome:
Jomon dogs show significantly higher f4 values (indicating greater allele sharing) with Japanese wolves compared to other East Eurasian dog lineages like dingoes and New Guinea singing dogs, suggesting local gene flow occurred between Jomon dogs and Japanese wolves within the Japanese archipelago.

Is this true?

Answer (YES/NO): NO